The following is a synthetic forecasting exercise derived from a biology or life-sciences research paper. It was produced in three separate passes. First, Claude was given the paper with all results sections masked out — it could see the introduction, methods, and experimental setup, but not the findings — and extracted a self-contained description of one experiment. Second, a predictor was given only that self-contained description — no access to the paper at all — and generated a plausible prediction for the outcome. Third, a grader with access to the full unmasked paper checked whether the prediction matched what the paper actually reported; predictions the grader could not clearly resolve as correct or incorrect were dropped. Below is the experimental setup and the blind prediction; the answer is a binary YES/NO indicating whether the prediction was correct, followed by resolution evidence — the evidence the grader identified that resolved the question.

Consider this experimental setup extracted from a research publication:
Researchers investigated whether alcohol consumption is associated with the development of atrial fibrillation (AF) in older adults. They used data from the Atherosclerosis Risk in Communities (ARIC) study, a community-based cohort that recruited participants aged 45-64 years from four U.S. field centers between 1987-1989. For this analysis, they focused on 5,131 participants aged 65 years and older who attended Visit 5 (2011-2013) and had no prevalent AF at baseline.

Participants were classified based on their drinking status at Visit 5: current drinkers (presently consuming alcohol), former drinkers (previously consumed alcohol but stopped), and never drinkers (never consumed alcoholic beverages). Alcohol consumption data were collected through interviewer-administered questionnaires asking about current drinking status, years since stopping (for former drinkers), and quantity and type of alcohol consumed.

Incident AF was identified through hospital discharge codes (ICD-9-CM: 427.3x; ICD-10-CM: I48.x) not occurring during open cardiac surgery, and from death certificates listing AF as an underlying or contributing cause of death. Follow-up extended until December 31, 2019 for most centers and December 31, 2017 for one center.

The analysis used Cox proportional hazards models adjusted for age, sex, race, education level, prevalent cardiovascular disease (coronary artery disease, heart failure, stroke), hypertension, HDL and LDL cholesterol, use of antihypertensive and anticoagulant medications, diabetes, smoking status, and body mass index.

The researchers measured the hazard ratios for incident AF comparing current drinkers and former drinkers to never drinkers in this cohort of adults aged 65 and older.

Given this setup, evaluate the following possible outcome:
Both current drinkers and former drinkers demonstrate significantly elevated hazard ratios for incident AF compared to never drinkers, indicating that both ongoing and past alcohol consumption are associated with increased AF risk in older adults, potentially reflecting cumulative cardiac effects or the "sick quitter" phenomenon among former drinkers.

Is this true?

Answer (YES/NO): NO